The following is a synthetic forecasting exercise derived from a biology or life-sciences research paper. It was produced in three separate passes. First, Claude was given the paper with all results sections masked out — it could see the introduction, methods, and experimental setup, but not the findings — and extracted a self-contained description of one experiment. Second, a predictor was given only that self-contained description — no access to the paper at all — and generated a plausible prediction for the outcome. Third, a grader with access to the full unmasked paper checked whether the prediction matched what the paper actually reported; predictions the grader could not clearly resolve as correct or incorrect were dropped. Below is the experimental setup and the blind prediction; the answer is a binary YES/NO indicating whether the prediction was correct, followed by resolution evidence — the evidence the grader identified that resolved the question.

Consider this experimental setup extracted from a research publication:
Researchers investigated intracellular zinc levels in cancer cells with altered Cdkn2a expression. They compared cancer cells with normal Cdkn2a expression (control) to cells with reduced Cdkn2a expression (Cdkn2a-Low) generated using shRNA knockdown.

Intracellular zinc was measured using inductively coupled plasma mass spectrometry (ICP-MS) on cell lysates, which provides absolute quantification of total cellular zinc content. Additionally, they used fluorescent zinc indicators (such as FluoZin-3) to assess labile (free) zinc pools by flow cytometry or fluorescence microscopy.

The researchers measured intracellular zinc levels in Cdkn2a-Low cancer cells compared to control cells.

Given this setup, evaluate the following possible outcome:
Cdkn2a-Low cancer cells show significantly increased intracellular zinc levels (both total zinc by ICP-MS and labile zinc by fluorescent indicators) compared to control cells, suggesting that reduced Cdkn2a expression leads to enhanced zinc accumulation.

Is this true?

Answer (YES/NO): YES